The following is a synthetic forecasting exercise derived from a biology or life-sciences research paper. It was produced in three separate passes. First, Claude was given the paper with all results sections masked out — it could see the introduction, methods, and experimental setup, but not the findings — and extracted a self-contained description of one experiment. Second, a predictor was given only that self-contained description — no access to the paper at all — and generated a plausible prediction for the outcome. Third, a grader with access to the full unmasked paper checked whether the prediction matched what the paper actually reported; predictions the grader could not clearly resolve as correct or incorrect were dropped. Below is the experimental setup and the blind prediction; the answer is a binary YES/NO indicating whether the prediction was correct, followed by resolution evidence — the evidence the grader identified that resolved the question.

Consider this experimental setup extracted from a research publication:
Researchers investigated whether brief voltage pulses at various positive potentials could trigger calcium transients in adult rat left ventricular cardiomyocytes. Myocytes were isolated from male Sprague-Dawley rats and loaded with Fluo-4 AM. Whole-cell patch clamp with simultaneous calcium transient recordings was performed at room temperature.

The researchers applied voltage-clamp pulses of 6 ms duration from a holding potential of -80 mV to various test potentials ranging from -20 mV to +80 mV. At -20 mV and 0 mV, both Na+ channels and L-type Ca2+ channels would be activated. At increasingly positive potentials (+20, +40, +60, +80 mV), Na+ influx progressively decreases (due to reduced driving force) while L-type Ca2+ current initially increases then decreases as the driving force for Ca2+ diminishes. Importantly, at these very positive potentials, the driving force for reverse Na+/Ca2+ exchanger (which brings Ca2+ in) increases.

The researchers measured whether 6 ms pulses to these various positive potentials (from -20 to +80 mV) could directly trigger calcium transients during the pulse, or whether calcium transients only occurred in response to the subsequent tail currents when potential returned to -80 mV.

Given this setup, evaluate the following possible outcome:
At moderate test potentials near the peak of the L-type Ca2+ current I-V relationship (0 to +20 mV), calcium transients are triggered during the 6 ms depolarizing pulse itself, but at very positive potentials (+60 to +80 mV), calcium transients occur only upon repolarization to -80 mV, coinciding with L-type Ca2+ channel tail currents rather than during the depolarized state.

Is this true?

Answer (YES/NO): NO